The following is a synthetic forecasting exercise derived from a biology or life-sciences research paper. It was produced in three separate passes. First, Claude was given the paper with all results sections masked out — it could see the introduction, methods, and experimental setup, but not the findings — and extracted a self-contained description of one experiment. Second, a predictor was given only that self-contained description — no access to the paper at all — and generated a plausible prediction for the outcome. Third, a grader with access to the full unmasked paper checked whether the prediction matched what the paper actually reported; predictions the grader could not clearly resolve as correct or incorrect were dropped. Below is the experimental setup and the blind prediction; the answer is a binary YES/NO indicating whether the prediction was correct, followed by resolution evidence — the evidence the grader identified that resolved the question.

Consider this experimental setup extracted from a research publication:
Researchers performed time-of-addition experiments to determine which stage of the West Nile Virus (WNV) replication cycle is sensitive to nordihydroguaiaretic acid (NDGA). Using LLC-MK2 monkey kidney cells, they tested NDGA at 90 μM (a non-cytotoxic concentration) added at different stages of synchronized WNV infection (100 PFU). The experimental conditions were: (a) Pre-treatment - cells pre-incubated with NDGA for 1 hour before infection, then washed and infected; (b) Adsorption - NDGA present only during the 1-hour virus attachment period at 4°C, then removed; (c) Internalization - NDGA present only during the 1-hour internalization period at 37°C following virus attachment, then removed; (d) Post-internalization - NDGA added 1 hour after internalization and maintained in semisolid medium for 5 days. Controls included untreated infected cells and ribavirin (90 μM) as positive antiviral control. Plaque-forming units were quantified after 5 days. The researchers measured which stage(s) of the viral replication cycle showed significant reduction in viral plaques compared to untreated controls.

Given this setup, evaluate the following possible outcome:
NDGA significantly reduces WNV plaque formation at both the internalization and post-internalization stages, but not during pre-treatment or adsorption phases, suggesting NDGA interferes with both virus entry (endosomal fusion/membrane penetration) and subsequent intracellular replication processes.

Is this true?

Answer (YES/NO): NO